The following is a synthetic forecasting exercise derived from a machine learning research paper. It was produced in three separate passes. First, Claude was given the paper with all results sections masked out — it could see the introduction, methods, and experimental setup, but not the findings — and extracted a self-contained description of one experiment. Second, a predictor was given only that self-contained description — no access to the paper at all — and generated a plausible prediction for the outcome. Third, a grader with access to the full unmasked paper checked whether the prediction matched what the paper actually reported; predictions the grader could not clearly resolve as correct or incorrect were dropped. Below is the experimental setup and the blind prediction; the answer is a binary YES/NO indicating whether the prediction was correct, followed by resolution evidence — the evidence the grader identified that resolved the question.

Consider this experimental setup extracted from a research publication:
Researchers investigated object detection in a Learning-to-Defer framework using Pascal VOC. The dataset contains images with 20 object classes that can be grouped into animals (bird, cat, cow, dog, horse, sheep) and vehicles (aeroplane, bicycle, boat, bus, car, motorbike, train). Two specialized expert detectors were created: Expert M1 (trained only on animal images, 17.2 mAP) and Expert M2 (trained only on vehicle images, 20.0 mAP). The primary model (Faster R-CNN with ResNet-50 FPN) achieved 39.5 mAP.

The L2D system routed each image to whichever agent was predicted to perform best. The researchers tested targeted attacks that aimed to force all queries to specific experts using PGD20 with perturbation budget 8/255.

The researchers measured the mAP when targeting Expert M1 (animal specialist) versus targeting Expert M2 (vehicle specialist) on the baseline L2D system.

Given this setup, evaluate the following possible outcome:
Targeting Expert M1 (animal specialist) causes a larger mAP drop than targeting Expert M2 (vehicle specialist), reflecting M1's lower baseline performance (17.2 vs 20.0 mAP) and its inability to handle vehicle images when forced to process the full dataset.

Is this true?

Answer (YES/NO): YES